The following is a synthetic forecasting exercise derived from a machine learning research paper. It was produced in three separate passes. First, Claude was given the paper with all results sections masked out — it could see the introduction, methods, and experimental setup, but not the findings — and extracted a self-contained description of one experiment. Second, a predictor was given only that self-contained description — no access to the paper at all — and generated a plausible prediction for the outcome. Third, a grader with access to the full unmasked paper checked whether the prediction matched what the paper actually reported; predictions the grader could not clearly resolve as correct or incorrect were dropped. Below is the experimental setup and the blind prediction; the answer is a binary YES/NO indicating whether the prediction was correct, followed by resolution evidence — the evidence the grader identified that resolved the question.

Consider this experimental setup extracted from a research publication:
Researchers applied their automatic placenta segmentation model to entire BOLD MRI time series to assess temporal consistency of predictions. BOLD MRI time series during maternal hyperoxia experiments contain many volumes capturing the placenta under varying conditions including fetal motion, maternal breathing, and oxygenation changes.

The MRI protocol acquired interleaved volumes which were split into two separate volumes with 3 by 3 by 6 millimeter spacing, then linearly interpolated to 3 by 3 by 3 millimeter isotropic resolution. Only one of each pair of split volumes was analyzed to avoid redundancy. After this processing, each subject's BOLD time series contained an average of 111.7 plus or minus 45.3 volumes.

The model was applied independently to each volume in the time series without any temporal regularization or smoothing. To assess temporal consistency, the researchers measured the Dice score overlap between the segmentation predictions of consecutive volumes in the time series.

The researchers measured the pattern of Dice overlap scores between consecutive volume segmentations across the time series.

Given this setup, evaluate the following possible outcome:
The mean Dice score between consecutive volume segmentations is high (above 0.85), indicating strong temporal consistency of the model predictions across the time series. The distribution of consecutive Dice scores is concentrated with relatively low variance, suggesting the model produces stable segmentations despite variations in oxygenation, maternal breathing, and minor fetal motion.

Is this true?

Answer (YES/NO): NO